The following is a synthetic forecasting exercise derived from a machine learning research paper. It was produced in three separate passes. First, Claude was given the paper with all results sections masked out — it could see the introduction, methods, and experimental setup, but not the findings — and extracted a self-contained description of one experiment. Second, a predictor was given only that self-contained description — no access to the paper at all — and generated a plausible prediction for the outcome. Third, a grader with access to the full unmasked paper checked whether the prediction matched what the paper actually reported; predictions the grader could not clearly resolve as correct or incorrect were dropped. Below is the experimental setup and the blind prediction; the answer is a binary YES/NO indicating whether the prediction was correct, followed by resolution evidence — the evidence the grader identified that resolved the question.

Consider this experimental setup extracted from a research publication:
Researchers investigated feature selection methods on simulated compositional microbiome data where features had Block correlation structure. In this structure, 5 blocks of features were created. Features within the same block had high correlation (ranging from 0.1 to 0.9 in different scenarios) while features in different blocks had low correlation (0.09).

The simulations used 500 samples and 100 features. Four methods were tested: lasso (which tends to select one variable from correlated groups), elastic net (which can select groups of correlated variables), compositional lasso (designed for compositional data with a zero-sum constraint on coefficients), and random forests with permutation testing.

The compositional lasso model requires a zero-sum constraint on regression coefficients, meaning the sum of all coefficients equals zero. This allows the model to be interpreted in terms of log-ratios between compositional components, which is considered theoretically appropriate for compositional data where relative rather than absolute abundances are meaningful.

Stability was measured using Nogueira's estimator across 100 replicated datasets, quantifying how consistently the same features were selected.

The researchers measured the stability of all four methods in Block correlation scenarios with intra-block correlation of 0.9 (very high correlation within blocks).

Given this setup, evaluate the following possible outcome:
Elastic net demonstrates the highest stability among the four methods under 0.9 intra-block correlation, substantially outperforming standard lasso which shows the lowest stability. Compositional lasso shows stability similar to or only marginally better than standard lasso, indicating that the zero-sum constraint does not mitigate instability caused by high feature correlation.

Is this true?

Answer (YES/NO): NO